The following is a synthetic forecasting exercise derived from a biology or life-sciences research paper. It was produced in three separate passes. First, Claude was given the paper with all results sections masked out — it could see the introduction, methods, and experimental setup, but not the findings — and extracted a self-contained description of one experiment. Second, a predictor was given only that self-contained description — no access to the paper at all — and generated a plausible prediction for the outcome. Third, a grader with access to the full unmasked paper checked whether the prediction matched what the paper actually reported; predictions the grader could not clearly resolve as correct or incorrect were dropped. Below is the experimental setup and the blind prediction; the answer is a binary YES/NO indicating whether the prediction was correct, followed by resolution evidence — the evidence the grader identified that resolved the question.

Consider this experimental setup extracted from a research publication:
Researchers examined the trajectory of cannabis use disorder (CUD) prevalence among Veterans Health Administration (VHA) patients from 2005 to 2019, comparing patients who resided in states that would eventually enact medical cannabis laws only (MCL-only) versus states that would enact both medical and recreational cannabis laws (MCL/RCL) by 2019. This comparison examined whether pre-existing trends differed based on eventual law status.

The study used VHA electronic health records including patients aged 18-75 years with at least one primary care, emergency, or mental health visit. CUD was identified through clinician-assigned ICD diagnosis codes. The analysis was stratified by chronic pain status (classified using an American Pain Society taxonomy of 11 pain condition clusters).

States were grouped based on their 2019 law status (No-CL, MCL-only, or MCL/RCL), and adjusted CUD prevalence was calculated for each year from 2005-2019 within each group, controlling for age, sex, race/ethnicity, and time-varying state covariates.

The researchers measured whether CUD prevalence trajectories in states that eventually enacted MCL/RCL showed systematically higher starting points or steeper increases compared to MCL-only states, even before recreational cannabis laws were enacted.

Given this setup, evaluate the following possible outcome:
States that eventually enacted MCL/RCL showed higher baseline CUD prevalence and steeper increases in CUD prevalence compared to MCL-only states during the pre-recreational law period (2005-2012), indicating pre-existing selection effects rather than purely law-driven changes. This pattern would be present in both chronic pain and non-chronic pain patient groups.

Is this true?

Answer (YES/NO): NO